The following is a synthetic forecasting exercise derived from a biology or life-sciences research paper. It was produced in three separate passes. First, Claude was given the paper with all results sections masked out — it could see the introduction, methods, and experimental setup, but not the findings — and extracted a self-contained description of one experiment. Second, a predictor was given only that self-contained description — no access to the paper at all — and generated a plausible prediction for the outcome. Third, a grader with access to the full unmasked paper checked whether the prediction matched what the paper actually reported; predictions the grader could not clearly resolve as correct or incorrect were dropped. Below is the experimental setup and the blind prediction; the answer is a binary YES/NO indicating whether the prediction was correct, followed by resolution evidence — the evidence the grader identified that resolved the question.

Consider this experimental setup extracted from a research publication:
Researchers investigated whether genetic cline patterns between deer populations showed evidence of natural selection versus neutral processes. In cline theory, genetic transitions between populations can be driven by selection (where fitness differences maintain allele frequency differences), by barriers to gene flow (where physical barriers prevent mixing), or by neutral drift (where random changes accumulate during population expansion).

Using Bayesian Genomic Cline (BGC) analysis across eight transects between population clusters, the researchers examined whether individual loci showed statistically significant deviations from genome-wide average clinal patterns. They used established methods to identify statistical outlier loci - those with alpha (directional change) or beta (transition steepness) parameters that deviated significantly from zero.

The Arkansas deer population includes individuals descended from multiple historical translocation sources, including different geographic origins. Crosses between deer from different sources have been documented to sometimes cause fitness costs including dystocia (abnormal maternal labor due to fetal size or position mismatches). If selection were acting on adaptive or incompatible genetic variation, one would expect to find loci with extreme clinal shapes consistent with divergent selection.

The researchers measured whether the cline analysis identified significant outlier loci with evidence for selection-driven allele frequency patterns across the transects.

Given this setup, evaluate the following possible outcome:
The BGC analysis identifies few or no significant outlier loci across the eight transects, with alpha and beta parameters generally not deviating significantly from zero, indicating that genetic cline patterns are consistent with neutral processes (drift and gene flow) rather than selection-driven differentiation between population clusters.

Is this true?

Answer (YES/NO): NO